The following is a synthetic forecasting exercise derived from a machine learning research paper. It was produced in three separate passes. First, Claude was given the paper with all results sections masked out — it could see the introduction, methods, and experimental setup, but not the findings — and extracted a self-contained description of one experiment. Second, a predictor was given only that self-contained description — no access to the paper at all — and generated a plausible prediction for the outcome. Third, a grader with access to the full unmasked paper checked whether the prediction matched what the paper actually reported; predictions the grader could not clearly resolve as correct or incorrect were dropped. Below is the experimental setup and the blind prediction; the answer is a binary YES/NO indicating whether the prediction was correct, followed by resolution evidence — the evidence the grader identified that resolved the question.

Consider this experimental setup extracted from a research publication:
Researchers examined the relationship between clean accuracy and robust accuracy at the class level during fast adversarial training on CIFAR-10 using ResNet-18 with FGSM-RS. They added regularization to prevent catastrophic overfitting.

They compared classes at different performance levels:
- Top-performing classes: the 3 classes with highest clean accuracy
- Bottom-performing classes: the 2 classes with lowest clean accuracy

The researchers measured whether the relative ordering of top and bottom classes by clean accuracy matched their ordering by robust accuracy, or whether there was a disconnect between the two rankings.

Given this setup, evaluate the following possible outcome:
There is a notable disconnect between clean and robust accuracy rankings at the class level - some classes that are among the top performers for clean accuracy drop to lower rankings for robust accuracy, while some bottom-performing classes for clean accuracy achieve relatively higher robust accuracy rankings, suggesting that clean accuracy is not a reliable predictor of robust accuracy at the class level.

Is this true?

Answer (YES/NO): NO